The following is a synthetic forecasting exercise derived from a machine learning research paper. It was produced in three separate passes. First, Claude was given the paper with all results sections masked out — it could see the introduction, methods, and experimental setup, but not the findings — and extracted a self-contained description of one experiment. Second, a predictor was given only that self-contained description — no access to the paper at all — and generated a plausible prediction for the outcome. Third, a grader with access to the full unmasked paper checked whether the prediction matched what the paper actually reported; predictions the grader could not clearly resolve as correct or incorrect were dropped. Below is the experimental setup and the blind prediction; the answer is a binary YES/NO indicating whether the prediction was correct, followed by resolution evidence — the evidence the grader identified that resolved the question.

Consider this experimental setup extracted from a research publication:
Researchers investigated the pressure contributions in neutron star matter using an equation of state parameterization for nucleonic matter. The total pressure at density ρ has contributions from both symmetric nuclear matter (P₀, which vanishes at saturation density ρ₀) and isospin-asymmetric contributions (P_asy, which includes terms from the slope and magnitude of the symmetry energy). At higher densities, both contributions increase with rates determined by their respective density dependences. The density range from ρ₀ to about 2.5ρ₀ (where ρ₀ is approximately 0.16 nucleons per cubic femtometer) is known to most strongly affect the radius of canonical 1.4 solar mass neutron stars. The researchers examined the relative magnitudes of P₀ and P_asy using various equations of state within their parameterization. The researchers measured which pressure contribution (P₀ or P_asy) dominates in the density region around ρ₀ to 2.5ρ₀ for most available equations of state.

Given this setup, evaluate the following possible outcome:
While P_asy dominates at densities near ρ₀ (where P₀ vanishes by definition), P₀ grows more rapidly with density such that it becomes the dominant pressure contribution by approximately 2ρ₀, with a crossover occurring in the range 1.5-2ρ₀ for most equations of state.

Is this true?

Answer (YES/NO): NO